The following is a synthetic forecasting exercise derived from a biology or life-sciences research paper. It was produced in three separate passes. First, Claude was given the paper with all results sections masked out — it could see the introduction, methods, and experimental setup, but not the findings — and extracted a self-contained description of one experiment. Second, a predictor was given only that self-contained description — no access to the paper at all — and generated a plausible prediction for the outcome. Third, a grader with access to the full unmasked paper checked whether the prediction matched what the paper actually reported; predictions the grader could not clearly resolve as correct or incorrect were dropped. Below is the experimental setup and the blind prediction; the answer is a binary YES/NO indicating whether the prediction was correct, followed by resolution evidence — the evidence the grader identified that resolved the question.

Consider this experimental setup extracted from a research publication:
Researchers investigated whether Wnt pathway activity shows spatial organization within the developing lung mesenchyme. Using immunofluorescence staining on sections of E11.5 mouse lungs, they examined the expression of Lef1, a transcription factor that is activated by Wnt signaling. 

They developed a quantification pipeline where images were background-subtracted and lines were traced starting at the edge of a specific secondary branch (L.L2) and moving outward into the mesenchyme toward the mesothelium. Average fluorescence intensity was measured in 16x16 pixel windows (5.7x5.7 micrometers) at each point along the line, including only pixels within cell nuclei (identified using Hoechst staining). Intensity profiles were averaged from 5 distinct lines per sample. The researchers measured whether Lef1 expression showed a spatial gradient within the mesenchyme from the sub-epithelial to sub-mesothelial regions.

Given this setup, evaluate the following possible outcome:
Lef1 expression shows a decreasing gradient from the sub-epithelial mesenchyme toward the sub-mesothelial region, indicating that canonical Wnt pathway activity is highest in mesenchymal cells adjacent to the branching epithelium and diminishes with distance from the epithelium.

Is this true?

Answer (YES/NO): YES